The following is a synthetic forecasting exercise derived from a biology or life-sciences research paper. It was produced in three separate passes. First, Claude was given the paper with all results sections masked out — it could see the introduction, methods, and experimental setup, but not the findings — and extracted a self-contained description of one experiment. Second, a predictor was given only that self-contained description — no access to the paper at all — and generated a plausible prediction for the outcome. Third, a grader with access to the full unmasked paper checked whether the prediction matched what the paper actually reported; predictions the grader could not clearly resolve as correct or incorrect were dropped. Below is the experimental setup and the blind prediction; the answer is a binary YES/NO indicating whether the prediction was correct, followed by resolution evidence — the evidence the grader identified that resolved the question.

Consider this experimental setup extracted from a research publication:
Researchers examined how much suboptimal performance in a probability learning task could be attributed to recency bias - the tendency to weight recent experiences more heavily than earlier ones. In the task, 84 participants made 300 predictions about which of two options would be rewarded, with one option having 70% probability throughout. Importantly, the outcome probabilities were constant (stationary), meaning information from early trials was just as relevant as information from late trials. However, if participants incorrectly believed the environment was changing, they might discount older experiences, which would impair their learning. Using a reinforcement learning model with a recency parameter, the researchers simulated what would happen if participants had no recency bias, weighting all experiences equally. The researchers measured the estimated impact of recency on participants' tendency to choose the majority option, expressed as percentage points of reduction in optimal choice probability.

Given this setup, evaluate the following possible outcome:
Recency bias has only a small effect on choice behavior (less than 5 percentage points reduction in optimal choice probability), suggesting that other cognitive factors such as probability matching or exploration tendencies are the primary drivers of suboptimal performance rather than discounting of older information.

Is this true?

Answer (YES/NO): NO